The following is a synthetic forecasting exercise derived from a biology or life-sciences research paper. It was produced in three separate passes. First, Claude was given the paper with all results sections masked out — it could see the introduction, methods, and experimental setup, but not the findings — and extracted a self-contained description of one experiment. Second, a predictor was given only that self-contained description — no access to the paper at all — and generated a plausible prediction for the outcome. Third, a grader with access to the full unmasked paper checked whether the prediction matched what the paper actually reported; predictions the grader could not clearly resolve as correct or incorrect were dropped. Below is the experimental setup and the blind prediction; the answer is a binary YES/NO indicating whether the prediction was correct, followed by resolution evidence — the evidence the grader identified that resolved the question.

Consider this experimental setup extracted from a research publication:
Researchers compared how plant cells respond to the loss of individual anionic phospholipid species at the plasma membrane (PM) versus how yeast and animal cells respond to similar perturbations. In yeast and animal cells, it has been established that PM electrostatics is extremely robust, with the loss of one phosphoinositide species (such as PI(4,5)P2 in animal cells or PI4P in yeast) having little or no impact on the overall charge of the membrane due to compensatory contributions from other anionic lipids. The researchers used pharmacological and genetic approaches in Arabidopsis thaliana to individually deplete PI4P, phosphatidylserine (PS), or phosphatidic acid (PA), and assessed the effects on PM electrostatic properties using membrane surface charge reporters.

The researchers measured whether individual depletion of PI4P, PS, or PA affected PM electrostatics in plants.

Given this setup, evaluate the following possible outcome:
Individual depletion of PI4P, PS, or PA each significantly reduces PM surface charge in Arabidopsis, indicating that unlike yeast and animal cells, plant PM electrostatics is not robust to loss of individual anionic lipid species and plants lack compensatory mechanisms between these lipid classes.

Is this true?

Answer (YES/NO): YES